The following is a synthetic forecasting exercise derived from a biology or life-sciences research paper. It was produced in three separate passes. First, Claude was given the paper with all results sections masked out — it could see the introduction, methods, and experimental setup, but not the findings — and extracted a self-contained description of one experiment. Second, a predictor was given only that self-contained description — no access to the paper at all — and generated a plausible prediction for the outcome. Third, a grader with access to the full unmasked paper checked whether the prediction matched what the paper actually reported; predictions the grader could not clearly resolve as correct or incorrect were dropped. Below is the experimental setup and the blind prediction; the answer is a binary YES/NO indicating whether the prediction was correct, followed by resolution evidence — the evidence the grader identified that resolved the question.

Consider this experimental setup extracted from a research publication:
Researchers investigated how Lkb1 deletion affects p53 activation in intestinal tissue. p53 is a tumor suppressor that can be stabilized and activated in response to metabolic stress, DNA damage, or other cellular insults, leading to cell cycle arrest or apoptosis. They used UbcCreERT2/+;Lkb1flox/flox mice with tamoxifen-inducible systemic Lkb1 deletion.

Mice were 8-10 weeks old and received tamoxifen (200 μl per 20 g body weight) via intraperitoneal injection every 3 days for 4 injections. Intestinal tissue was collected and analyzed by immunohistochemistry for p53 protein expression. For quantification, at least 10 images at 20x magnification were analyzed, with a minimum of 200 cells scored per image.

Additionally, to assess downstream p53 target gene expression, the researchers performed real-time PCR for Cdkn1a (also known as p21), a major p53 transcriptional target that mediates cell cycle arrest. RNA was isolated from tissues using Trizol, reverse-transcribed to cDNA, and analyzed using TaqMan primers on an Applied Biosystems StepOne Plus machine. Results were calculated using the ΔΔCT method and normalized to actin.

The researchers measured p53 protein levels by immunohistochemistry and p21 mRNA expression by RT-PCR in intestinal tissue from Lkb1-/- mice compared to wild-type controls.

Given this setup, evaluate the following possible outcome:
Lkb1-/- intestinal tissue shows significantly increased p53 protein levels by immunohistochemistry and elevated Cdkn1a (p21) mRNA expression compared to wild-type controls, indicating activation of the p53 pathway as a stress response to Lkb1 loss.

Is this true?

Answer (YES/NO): NO